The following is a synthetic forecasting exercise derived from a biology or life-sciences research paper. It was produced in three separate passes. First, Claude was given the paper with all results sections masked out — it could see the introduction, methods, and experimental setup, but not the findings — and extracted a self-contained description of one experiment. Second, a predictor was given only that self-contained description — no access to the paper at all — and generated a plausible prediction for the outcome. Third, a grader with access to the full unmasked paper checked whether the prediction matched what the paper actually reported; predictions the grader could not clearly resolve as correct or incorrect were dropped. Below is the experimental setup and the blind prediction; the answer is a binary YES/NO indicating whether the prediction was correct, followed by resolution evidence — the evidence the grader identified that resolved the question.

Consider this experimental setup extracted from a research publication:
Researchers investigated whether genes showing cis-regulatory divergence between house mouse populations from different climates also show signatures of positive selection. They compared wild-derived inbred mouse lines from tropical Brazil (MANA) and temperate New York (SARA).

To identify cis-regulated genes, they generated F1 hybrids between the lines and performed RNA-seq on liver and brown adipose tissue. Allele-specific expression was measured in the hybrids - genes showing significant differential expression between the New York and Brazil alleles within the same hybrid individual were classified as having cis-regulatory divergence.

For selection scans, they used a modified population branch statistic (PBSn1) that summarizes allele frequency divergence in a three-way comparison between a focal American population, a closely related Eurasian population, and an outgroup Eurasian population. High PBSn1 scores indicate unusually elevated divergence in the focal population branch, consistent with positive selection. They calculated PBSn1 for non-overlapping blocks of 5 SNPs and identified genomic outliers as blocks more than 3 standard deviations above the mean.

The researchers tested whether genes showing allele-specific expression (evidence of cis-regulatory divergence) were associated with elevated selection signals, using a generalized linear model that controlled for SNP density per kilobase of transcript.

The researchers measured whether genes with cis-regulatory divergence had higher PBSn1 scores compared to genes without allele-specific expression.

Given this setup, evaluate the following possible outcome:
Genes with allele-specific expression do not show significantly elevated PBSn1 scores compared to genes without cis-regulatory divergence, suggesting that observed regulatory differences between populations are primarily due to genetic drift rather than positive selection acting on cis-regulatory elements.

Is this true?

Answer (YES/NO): NO